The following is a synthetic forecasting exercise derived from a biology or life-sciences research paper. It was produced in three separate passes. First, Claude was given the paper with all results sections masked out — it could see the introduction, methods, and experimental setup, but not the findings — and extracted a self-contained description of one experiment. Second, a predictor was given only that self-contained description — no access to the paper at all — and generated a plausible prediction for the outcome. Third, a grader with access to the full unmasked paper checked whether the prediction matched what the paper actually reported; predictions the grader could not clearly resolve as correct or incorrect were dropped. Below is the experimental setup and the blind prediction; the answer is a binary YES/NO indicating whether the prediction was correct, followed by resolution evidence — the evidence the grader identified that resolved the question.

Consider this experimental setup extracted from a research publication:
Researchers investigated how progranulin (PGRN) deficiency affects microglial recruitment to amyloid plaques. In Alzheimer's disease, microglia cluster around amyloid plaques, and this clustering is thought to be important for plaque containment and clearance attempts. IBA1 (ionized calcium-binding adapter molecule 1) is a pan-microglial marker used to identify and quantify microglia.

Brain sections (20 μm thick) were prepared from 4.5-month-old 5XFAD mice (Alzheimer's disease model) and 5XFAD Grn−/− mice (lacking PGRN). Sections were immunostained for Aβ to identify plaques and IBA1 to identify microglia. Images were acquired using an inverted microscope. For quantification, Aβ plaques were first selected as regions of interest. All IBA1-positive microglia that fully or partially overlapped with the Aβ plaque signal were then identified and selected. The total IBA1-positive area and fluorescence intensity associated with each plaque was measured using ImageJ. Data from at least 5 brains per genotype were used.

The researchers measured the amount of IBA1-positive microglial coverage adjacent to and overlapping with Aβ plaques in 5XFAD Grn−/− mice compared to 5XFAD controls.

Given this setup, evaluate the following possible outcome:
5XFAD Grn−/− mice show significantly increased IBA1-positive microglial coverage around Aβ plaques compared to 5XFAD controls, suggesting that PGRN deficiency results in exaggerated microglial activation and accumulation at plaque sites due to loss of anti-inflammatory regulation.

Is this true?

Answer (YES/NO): YES